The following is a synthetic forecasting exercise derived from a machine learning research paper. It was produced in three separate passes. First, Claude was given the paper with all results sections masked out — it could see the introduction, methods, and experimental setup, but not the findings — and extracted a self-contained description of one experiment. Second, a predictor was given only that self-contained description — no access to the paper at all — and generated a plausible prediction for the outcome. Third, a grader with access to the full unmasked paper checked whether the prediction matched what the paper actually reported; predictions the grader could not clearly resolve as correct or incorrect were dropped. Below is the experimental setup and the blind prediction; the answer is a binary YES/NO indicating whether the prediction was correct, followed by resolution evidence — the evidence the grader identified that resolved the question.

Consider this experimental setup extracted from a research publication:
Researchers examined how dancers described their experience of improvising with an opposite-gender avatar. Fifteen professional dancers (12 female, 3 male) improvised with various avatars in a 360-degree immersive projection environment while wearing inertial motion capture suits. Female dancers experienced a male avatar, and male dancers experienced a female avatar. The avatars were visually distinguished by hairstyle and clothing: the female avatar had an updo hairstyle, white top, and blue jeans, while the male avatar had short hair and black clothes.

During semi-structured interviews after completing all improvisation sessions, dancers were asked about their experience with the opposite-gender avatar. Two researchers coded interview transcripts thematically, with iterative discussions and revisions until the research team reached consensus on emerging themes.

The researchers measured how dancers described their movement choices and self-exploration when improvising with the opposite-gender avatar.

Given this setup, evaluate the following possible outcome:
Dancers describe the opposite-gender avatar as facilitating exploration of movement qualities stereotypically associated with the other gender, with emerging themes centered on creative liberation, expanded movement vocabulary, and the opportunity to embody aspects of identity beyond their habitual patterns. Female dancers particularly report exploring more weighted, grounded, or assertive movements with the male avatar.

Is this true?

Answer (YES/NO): YES